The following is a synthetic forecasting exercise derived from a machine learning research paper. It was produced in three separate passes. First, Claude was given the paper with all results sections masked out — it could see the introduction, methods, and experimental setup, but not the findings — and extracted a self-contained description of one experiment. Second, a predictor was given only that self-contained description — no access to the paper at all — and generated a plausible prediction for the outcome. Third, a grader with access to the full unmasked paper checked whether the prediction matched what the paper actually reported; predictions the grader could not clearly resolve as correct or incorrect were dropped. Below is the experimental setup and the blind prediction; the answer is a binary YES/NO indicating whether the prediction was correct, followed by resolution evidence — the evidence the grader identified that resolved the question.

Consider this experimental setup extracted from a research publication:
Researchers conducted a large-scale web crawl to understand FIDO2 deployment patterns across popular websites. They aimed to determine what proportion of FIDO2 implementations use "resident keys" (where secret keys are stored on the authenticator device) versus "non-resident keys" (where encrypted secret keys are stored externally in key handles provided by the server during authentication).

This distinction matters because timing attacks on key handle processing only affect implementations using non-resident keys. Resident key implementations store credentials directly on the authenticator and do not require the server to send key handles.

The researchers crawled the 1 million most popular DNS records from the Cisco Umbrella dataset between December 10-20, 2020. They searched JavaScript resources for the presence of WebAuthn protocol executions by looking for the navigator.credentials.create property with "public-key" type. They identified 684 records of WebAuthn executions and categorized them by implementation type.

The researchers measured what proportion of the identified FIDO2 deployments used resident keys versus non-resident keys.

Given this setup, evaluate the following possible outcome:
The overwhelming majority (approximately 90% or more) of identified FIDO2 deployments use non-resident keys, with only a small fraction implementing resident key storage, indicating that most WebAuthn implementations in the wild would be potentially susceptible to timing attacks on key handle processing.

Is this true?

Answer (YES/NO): YES